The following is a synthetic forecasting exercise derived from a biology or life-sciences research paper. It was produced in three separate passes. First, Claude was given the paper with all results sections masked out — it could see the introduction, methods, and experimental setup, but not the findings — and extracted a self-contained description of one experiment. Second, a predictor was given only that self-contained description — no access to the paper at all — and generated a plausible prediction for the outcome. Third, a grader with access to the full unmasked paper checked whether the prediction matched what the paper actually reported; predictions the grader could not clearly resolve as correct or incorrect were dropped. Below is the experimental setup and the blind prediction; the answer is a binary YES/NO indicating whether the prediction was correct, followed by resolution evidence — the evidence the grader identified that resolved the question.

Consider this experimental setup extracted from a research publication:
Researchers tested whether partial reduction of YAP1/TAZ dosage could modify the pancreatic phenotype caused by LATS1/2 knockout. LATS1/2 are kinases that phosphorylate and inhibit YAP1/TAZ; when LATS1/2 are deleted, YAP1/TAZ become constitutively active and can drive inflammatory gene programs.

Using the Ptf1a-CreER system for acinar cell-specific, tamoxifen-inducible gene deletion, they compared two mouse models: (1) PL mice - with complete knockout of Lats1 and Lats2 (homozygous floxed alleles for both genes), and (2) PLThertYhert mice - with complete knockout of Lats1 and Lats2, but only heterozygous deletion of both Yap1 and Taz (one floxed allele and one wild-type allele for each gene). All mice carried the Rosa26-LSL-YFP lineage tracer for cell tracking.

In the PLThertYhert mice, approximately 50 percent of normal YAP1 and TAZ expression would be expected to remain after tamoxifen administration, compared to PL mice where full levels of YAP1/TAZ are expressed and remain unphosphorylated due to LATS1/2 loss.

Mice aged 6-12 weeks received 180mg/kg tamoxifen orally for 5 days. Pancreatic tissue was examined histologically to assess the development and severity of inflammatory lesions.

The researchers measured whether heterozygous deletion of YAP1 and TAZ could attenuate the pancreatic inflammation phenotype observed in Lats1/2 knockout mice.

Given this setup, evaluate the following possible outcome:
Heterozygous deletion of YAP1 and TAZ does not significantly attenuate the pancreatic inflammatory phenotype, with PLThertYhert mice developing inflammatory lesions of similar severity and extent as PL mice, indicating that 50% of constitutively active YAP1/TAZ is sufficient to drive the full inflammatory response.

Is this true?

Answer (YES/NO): YES